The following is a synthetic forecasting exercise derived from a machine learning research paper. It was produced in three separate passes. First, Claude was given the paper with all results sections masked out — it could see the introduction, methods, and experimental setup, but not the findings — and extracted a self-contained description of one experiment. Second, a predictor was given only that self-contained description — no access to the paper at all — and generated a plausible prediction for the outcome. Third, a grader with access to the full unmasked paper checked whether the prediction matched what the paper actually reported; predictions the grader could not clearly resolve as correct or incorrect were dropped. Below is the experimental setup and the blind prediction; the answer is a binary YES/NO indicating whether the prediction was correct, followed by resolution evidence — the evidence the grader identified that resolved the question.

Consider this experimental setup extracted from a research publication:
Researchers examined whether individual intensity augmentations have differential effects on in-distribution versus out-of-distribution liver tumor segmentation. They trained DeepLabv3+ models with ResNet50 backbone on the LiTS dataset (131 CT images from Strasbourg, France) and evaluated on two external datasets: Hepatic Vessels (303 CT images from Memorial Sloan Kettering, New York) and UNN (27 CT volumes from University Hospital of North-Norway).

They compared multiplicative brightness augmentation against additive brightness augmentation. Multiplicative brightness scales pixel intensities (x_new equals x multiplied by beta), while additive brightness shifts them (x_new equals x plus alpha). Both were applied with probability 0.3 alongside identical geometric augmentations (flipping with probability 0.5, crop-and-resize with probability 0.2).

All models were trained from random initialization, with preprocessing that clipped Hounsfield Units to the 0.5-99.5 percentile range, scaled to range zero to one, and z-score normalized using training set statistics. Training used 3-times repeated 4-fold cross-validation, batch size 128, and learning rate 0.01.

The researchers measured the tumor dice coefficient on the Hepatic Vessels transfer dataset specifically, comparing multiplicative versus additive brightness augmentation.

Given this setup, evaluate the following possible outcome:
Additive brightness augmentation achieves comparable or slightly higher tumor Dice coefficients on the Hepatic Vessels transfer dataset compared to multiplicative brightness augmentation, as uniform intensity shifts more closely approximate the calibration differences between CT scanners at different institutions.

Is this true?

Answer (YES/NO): NO